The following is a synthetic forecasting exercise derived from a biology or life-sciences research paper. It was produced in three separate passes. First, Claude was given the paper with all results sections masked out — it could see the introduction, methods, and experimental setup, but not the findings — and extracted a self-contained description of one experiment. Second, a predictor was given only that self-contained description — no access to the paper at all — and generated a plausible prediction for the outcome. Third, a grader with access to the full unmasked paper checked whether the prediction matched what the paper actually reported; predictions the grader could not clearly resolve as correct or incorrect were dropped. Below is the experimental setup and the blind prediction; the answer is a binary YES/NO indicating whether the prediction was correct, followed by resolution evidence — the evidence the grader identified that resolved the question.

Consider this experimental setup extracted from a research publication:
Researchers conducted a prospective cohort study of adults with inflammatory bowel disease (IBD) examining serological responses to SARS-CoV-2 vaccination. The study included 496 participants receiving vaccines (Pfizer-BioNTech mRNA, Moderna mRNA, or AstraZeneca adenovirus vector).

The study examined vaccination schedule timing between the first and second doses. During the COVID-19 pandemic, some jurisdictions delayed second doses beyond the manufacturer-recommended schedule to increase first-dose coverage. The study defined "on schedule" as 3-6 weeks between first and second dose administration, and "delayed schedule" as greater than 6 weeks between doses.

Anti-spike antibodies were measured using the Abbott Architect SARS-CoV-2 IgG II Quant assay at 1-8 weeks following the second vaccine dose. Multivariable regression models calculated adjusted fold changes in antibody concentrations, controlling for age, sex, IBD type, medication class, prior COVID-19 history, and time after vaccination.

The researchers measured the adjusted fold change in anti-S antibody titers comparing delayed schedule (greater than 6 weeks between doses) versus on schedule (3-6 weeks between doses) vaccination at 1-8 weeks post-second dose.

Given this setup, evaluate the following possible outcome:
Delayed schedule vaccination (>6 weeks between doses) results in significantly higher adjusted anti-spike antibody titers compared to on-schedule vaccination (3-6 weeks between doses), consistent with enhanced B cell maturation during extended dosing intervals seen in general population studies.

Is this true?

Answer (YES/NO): NO